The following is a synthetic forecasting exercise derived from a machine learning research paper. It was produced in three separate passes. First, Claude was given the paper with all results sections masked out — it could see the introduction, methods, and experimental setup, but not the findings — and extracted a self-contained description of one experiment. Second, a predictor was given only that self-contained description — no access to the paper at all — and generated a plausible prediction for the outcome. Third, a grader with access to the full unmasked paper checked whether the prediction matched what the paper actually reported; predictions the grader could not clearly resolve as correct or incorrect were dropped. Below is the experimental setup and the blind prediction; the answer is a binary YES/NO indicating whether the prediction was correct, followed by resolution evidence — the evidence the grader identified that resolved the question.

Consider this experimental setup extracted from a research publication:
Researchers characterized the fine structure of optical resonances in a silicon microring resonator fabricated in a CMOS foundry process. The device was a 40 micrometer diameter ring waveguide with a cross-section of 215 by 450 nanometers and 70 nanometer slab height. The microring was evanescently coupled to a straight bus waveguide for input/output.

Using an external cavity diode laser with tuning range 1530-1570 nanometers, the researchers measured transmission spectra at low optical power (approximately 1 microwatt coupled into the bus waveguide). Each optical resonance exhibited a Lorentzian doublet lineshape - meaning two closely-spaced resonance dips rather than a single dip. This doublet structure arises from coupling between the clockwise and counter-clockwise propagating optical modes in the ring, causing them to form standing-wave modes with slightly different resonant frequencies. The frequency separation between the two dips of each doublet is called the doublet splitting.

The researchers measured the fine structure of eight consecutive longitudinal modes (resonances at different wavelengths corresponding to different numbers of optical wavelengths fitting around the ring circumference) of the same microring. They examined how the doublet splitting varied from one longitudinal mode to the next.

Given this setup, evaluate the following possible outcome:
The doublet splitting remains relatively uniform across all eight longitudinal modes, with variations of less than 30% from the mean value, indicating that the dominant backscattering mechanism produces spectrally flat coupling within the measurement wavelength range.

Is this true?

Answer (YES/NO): NO